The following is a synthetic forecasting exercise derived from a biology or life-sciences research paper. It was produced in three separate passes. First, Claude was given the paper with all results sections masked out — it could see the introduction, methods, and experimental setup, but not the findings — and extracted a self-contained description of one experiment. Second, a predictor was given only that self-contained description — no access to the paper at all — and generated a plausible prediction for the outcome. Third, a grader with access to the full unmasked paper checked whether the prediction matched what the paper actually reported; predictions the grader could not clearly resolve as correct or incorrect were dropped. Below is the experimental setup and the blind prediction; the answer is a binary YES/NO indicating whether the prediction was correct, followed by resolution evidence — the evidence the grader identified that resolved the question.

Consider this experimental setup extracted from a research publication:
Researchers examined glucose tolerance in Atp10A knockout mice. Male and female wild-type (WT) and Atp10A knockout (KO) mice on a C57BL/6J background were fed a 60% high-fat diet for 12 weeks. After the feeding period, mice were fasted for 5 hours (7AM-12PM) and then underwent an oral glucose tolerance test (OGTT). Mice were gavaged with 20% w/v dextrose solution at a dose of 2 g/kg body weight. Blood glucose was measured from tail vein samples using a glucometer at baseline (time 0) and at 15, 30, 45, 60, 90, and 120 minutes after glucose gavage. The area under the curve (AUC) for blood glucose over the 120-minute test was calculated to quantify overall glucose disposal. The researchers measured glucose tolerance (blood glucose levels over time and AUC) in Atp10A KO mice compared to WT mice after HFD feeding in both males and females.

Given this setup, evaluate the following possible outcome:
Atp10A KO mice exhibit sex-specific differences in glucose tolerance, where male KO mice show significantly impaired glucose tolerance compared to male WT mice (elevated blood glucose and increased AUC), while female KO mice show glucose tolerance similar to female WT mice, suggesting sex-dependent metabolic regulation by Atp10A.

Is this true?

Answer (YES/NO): NO